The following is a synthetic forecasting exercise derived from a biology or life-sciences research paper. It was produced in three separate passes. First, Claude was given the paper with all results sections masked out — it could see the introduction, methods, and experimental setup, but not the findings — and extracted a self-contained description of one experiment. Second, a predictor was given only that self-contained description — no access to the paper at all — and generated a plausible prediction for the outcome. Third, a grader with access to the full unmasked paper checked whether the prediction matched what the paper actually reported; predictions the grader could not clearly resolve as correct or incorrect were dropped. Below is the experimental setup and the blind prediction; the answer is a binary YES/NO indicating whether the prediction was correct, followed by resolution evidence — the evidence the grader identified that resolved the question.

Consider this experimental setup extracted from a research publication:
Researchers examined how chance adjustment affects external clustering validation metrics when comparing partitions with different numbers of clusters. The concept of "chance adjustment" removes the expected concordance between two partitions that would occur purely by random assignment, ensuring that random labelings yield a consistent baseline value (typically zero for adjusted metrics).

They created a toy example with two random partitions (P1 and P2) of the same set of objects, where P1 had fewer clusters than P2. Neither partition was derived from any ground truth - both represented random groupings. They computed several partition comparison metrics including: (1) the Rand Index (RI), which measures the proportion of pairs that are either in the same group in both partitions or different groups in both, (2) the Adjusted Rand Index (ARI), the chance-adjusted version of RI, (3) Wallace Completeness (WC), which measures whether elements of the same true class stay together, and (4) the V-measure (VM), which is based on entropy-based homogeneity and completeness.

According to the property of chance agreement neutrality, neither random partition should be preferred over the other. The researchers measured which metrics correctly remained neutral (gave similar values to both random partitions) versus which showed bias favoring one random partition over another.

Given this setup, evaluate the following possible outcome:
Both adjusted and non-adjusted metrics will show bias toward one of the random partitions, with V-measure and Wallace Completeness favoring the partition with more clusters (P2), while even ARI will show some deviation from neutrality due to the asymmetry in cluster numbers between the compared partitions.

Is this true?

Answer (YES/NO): NO